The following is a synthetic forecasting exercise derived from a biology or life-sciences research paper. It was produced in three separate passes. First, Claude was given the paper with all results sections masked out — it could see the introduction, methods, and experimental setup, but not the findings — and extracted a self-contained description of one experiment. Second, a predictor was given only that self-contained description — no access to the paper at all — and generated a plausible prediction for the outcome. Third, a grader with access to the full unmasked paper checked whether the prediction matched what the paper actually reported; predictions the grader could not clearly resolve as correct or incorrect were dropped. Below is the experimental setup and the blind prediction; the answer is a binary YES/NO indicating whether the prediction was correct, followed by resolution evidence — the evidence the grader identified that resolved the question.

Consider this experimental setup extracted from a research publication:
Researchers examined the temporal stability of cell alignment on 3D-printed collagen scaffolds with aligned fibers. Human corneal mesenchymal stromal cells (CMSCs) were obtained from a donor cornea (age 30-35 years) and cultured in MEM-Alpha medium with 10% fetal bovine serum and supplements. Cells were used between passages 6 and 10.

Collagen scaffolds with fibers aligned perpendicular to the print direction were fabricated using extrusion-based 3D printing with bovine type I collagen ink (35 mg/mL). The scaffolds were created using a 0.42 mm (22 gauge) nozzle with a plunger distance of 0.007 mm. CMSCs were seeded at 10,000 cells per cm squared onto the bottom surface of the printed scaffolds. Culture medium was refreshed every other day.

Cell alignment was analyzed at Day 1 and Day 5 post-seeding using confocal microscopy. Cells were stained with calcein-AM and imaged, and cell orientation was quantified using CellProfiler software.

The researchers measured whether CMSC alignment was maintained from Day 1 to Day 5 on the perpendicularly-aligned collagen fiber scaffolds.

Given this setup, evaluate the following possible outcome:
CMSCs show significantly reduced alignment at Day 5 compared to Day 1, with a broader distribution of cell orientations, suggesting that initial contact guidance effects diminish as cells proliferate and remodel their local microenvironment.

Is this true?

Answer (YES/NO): NO